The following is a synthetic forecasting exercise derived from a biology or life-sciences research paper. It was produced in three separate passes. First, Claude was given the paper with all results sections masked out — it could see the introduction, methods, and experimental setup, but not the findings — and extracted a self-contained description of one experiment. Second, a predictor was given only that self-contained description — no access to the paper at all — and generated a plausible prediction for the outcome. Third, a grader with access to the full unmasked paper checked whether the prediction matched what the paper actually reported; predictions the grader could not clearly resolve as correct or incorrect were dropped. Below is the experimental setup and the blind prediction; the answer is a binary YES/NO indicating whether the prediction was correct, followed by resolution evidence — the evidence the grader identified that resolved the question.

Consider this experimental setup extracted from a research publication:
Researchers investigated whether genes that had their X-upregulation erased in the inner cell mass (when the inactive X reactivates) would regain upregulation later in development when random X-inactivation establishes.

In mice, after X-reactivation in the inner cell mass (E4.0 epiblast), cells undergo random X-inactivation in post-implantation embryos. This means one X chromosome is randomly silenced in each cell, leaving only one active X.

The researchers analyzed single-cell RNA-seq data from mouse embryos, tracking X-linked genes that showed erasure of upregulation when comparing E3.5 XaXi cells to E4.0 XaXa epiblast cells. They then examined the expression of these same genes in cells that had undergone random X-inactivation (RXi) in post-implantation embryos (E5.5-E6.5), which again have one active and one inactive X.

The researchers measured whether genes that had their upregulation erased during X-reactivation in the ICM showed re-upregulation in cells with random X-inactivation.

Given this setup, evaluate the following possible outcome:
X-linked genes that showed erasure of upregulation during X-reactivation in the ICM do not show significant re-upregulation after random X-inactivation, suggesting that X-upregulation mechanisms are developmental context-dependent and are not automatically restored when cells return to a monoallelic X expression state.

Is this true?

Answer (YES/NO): NO